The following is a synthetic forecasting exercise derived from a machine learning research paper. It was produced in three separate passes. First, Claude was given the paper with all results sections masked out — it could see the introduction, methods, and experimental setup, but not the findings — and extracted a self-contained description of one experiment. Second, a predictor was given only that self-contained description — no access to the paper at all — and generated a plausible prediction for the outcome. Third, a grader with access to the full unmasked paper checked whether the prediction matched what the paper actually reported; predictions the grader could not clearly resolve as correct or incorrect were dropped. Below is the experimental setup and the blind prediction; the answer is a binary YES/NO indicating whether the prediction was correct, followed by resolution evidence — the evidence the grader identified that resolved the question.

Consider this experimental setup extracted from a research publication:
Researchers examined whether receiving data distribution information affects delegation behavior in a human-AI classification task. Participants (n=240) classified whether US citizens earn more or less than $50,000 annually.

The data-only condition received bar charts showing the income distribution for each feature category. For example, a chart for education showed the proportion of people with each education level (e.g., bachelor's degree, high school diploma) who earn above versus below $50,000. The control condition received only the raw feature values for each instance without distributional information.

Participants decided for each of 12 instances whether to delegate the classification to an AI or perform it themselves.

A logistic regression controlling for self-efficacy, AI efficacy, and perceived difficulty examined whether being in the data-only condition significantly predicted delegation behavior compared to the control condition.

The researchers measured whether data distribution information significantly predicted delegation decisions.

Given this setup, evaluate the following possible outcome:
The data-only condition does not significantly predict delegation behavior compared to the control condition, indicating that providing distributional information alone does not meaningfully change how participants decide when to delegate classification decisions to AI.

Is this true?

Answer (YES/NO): YES